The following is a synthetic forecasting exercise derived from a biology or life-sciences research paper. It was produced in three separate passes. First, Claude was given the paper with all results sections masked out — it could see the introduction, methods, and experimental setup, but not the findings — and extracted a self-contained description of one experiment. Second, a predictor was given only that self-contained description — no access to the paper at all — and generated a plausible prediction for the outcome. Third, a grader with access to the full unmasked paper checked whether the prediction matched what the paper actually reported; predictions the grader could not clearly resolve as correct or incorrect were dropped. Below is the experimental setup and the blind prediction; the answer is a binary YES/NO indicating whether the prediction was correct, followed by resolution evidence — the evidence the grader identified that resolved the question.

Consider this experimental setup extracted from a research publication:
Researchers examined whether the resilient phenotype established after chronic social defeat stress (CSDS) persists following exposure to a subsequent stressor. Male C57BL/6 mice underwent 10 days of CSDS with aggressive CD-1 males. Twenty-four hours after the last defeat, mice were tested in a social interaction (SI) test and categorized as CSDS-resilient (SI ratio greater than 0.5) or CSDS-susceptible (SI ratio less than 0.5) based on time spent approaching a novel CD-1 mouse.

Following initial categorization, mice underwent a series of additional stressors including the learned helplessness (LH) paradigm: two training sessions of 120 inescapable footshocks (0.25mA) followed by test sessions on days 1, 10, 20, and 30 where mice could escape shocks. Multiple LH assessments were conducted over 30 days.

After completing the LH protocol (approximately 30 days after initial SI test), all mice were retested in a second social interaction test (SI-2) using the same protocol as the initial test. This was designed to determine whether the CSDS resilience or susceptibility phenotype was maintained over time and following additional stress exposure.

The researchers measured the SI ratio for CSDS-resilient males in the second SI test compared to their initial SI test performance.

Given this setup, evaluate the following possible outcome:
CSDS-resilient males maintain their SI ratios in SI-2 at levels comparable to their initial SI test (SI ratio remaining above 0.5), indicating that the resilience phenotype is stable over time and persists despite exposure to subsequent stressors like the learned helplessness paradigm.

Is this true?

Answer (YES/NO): NO